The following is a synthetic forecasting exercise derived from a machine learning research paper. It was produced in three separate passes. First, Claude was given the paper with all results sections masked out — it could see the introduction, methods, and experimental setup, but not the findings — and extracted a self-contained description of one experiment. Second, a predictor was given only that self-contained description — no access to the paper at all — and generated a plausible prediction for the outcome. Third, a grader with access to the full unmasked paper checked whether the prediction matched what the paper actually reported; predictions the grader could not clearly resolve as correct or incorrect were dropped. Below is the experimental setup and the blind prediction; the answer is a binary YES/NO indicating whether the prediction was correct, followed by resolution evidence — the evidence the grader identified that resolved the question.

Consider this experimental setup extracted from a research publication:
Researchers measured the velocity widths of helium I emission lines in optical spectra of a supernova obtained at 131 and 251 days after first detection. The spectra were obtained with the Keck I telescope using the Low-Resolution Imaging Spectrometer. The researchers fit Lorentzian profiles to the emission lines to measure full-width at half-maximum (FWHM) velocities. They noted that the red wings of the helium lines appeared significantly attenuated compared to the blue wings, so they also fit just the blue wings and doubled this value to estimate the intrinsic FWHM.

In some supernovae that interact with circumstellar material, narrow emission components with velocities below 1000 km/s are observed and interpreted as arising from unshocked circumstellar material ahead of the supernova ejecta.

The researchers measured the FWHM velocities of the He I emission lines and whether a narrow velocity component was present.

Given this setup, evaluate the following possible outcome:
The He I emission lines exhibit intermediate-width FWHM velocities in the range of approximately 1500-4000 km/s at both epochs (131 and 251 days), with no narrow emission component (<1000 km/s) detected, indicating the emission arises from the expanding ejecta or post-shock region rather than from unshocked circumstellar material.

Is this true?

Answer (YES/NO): NO